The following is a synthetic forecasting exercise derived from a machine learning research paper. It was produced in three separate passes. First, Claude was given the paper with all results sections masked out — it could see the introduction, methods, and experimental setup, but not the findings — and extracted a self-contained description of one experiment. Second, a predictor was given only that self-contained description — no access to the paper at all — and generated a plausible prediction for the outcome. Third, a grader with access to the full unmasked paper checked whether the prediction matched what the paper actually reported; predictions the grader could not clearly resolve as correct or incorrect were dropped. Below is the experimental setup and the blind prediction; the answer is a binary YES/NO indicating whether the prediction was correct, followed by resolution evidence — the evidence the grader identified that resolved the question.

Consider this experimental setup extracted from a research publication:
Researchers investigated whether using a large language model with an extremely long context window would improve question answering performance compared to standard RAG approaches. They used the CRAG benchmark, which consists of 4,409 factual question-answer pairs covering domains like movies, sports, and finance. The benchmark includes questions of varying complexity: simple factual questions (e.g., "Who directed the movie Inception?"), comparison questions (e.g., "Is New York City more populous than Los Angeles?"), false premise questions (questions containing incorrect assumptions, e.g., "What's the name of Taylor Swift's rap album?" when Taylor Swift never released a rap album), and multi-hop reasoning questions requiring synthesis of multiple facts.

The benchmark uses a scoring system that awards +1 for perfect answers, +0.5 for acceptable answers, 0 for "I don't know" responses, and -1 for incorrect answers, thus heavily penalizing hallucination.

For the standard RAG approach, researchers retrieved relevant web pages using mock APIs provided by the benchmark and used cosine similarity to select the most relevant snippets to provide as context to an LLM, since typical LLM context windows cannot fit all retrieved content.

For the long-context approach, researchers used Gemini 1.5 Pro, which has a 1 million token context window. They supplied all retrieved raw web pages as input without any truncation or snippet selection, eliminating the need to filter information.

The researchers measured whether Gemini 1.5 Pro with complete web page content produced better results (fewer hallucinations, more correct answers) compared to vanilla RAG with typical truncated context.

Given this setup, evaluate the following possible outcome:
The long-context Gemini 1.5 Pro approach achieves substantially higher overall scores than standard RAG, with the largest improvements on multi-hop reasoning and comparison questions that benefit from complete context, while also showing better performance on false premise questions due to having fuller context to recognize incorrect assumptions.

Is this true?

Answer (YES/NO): NO